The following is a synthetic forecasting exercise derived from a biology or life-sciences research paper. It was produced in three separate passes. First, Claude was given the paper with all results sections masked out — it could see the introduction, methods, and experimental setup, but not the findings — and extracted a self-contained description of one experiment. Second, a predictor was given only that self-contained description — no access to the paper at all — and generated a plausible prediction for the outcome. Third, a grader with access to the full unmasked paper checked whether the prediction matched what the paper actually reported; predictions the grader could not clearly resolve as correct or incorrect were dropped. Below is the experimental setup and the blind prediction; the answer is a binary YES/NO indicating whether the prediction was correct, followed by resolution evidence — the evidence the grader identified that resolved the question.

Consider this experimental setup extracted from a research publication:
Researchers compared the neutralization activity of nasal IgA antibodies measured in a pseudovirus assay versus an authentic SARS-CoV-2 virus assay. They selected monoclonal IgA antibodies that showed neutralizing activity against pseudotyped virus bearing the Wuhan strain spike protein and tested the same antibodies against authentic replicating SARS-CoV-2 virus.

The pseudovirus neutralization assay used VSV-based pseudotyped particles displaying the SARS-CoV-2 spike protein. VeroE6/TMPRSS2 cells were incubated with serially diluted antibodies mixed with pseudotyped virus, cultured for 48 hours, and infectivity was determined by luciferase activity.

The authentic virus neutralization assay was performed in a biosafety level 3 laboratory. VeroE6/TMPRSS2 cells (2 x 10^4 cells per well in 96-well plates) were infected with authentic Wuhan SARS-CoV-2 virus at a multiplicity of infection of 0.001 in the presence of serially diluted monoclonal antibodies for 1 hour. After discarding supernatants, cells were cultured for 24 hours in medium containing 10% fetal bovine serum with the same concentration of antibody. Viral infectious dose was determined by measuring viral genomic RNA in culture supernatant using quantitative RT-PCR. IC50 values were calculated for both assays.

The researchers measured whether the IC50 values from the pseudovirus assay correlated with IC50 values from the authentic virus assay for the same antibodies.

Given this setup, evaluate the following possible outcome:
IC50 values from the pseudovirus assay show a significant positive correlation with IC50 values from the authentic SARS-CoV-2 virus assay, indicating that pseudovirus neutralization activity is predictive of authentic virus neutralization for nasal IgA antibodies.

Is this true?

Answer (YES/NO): YES